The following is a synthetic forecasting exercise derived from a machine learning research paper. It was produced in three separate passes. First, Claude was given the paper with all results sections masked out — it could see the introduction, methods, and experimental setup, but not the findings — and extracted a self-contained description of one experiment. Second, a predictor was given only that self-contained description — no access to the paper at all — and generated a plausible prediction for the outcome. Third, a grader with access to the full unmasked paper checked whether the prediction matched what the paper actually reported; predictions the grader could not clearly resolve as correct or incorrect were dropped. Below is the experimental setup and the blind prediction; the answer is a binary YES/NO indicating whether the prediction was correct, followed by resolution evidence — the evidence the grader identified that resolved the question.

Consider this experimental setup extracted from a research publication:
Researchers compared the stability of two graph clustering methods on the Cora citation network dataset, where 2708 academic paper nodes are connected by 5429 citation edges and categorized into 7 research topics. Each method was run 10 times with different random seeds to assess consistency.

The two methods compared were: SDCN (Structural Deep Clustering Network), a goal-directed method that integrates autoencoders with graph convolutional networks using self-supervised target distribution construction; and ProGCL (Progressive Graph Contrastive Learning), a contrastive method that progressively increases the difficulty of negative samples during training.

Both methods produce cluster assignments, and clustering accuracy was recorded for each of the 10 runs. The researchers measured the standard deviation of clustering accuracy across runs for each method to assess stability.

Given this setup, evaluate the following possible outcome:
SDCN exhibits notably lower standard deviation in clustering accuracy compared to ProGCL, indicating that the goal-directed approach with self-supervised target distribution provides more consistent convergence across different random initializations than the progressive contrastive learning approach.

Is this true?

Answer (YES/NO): NO